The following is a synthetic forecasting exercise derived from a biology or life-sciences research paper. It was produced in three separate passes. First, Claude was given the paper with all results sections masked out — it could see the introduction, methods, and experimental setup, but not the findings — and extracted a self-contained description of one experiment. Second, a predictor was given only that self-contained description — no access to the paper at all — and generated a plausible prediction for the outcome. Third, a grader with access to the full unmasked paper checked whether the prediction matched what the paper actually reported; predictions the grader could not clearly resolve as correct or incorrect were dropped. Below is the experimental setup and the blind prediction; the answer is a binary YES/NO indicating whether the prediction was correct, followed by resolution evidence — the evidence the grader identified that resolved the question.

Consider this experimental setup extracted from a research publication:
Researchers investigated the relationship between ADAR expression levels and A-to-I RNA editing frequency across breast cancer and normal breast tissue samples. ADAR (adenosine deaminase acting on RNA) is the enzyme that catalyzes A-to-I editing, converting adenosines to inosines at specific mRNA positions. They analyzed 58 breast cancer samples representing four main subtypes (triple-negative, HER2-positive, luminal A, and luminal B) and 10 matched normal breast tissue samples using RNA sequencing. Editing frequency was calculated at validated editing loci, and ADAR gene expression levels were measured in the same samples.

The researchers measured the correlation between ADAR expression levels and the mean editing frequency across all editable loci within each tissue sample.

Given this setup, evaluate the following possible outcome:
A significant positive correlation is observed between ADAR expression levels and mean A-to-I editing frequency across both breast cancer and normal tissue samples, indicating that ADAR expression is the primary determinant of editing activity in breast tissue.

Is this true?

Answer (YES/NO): YES